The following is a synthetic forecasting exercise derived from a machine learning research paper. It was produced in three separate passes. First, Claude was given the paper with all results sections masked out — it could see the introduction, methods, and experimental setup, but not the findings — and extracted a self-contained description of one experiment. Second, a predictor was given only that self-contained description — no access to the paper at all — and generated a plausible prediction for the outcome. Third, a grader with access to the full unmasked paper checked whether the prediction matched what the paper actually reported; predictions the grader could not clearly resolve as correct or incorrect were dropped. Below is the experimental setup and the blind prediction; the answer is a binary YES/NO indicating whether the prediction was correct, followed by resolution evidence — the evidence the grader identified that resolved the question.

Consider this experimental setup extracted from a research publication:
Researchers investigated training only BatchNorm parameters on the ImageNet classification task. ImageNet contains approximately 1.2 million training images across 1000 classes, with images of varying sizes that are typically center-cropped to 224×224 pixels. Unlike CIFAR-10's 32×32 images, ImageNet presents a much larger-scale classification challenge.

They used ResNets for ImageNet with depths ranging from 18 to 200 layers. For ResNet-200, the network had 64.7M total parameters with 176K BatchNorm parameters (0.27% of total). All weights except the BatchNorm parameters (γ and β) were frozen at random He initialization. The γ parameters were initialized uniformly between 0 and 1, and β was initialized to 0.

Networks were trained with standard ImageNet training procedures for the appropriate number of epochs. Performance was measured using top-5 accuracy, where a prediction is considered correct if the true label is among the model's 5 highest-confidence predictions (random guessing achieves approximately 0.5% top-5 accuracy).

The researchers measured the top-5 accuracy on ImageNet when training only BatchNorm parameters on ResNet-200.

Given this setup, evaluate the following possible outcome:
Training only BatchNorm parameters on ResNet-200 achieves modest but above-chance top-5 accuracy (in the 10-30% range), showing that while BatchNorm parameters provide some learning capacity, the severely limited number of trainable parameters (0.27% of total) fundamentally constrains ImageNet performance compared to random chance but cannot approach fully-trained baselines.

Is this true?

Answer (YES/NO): NO